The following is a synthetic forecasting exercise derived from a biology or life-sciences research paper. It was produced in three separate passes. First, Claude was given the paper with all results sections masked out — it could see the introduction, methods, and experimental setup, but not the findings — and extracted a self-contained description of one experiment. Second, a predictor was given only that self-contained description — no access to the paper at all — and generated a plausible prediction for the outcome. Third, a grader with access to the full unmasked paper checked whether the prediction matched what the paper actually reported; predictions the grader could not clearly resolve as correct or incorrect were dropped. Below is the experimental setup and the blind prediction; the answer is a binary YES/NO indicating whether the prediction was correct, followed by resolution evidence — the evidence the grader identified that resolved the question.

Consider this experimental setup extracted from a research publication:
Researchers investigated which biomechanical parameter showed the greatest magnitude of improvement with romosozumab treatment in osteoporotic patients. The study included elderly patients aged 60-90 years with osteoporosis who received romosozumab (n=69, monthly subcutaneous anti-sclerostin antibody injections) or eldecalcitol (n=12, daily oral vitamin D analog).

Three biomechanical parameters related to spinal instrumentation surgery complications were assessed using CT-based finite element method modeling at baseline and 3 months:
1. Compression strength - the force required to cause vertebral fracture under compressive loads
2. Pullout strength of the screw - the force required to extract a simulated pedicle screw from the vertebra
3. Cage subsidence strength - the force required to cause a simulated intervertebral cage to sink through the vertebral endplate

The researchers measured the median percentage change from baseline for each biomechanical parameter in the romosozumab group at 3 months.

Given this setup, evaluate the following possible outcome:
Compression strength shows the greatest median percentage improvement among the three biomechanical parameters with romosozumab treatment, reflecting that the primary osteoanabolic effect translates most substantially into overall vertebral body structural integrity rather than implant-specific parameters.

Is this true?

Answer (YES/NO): NO